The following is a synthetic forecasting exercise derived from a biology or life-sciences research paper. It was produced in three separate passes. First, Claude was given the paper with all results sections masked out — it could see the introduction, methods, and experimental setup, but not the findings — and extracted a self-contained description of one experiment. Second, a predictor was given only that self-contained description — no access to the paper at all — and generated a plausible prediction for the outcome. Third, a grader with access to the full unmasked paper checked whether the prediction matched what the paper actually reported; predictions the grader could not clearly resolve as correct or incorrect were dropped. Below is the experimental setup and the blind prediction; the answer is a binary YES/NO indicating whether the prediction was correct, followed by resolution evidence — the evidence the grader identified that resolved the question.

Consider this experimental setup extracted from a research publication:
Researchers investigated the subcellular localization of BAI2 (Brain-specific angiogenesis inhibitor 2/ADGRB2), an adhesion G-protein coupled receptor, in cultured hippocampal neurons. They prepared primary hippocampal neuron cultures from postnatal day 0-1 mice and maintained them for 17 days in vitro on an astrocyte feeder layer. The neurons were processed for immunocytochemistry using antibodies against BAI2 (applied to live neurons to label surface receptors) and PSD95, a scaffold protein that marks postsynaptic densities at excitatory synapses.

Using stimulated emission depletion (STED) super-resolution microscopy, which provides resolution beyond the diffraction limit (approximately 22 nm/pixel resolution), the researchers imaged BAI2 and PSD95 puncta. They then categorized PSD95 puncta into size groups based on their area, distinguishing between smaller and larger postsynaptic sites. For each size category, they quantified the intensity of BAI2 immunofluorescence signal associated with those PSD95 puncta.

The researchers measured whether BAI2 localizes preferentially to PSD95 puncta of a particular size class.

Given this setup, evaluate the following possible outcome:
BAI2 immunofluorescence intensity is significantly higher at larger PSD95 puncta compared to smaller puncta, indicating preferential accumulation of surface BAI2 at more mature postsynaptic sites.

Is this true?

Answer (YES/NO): YES